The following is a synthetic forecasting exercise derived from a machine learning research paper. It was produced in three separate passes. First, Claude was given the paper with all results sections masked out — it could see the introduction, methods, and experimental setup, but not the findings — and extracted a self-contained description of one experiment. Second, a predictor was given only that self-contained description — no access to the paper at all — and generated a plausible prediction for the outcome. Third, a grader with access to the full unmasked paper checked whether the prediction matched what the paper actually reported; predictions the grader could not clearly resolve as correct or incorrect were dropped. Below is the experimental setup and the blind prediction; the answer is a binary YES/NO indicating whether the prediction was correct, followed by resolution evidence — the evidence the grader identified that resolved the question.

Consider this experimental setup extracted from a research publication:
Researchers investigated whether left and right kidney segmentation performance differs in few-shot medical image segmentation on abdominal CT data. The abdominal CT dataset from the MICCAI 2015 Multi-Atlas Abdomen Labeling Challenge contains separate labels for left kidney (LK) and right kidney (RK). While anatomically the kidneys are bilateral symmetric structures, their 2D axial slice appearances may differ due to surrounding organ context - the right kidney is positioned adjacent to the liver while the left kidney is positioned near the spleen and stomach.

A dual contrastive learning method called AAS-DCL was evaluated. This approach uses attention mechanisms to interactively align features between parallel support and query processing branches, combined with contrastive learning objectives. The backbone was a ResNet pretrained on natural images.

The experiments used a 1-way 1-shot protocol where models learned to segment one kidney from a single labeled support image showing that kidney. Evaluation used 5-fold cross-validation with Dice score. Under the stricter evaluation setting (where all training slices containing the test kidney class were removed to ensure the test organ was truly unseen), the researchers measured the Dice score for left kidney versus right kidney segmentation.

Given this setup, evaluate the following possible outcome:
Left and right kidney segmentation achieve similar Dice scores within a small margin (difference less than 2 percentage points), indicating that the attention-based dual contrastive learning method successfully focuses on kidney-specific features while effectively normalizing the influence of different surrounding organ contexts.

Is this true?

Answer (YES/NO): NO